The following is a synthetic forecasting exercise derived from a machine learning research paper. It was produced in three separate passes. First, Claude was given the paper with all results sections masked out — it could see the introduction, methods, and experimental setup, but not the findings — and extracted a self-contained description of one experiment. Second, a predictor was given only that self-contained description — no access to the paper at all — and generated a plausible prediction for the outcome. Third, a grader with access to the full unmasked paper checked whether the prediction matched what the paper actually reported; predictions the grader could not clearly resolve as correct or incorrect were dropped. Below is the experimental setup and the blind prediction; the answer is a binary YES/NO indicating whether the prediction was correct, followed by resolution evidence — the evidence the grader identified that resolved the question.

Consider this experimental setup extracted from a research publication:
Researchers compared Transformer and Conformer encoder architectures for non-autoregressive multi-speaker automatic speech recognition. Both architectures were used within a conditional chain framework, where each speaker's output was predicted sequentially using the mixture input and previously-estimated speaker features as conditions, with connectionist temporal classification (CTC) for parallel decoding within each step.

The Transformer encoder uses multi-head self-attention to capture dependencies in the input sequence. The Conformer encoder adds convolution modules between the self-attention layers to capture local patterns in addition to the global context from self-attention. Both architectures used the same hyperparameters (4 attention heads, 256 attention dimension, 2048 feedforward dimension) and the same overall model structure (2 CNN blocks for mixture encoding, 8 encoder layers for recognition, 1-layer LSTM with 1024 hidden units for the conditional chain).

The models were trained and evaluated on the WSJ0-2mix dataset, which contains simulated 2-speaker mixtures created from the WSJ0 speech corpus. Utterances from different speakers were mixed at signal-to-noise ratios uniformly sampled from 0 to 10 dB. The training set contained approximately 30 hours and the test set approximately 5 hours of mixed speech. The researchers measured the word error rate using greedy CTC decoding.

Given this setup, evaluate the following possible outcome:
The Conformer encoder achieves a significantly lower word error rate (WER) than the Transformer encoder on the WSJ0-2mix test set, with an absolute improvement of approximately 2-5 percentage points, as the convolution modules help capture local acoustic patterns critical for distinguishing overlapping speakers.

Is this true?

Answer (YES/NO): NO